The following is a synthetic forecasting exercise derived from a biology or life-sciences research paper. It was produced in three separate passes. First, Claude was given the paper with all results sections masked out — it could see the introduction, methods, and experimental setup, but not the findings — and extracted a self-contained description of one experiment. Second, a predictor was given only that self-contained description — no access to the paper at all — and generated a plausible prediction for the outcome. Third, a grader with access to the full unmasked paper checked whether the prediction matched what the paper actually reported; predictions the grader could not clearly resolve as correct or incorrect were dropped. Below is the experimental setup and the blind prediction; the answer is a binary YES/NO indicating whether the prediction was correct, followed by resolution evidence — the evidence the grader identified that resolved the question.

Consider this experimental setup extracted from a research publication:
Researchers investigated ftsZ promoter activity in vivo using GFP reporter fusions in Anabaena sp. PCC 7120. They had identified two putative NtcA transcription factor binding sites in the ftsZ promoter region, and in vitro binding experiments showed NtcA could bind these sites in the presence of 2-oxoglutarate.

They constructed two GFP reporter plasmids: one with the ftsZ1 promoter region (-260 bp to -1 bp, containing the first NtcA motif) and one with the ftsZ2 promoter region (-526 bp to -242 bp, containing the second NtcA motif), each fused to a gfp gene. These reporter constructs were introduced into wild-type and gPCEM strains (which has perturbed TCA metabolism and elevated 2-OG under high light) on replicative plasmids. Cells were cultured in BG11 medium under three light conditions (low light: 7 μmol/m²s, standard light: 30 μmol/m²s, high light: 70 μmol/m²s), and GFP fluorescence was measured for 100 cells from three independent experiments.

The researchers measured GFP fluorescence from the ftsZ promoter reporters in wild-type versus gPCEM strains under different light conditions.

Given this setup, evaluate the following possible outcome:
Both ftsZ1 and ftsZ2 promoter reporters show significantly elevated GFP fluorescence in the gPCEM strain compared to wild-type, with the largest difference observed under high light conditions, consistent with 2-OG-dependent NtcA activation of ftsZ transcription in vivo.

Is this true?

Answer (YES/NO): YES